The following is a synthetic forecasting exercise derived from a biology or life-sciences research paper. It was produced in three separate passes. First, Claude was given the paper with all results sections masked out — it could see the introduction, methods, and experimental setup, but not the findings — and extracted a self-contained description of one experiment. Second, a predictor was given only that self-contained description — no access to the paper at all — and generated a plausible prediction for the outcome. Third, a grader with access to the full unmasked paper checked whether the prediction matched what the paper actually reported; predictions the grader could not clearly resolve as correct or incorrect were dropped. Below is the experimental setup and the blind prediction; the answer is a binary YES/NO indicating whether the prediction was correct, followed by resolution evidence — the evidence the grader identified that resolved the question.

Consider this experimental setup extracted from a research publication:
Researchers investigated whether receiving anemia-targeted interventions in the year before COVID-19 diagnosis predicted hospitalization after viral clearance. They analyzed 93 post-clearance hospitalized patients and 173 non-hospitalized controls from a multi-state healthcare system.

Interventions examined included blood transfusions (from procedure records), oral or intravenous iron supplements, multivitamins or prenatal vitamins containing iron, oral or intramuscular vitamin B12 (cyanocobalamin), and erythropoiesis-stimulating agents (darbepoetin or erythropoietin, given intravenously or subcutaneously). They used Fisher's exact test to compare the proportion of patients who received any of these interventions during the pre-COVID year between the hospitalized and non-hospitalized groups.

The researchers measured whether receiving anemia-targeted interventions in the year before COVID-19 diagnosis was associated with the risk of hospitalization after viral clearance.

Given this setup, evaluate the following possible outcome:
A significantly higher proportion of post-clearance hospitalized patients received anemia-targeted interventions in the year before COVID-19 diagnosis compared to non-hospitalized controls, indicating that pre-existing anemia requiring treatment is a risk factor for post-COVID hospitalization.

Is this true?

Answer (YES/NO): NO